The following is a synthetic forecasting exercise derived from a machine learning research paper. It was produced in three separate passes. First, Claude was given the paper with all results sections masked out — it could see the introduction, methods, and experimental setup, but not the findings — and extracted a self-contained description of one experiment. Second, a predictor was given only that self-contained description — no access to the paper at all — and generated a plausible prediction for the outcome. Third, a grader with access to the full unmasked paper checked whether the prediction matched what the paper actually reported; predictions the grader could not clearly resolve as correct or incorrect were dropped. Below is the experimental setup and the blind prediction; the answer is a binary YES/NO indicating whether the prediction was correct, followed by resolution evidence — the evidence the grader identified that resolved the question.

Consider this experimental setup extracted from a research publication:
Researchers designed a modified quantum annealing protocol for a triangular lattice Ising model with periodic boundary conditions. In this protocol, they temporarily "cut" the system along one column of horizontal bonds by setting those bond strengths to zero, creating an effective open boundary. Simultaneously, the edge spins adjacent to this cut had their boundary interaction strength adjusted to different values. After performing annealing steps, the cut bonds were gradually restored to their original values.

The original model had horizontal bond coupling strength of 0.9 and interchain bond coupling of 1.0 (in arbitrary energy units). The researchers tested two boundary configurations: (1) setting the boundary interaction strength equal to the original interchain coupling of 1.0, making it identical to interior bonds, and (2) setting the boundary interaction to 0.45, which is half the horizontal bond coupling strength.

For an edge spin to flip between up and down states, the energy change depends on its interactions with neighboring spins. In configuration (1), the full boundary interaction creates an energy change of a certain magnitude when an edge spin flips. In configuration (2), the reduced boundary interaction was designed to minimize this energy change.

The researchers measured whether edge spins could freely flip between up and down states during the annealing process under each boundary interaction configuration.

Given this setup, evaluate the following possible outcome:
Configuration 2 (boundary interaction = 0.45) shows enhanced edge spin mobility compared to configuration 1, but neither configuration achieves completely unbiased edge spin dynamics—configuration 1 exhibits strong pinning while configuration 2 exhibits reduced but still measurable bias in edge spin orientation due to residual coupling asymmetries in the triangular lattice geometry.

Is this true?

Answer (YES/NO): NO